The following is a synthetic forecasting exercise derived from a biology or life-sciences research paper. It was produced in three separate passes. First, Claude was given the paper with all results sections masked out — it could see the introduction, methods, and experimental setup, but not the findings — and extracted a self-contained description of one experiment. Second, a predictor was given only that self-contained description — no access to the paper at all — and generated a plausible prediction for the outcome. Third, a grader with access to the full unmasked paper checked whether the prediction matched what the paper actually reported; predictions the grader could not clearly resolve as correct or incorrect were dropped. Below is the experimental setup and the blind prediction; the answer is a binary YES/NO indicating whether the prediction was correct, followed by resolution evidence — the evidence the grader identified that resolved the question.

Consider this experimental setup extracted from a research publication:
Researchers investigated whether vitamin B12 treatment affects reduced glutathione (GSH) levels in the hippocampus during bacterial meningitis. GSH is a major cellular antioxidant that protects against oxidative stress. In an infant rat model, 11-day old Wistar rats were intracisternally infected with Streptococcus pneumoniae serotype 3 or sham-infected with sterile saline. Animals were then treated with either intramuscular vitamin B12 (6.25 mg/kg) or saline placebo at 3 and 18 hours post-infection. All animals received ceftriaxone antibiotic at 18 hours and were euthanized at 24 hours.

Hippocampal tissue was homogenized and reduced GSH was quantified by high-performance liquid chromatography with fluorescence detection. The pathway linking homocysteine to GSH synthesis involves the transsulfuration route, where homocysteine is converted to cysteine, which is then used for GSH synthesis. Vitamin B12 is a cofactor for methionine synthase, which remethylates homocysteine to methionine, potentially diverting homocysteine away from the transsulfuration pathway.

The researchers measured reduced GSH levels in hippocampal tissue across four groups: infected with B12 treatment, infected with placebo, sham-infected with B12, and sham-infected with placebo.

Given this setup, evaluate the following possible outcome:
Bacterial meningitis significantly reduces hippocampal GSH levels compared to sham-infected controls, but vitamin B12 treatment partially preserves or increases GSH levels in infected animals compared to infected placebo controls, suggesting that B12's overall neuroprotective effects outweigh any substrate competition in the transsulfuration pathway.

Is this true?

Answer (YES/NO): NO